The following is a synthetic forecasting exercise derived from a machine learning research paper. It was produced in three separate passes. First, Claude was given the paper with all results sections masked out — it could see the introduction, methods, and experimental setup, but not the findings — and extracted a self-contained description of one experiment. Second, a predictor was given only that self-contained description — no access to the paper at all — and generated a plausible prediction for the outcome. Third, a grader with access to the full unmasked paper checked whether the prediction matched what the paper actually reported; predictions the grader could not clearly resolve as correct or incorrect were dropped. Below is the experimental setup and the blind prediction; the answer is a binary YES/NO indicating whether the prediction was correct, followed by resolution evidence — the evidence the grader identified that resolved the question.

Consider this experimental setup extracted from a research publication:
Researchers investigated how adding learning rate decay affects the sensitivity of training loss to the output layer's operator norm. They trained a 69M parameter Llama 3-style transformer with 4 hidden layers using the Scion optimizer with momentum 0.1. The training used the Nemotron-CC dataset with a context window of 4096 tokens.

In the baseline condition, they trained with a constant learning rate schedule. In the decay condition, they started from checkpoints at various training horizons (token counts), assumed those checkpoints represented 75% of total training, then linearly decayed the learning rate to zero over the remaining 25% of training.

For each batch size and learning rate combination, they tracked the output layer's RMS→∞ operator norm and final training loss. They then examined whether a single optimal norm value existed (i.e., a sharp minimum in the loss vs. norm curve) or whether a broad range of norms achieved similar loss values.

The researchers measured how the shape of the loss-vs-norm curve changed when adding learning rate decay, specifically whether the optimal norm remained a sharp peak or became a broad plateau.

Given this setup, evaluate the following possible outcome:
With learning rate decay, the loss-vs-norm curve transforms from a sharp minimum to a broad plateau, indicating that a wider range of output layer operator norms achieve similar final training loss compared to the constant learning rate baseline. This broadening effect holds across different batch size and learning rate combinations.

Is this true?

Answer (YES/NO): YES